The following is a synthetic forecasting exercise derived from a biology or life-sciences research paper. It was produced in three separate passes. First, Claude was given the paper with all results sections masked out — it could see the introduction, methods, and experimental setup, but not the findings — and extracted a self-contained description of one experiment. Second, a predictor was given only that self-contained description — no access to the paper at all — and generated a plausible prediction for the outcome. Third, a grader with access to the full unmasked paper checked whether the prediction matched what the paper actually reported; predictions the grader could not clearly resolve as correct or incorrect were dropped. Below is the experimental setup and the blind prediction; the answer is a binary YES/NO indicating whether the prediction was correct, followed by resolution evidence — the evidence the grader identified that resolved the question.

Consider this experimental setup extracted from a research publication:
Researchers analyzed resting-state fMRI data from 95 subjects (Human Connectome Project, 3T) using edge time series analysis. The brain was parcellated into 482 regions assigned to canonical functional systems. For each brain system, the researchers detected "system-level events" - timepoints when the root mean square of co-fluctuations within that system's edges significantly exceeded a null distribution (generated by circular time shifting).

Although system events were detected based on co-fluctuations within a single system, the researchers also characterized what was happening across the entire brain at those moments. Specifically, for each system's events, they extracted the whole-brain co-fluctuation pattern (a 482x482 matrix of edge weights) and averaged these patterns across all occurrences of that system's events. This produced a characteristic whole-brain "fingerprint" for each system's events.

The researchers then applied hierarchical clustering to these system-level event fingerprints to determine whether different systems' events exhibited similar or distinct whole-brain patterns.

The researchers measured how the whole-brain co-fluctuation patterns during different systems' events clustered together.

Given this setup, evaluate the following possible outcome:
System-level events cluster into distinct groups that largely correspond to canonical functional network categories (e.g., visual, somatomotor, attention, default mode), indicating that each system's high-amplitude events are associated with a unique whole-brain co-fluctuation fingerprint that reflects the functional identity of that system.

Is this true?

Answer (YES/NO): NO